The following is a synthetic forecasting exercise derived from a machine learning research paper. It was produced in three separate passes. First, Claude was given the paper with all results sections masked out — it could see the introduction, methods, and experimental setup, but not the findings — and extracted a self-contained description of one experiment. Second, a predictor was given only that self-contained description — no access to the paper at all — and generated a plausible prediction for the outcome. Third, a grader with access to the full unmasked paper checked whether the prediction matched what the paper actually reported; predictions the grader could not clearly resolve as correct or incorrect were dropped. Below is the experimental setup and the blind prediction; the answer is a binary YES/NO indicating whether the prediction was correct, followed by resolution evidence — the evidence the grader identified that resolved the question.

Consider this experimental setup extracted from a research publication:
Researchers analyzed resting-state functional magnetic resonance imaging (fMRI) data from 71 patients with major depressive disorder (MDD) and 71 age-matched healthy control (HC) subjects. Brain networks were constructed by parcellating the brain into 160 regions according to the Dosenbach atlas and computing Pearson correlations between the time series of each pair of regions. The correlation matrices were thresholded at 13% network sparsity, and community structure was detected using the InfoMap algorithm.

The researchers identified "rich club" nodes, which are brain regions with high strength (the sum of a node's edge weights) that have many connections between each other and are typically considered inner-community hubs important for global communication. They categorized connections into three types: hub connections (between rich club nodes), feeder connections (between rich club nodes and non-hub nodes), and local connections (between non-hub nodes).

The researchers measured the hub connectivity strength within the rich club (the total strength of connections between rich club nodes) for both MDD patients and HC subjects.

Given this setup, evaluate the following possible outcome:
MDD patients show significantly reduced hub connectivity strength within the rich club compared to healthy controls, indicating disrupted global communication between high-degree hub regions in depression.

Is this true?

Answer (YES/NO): YES